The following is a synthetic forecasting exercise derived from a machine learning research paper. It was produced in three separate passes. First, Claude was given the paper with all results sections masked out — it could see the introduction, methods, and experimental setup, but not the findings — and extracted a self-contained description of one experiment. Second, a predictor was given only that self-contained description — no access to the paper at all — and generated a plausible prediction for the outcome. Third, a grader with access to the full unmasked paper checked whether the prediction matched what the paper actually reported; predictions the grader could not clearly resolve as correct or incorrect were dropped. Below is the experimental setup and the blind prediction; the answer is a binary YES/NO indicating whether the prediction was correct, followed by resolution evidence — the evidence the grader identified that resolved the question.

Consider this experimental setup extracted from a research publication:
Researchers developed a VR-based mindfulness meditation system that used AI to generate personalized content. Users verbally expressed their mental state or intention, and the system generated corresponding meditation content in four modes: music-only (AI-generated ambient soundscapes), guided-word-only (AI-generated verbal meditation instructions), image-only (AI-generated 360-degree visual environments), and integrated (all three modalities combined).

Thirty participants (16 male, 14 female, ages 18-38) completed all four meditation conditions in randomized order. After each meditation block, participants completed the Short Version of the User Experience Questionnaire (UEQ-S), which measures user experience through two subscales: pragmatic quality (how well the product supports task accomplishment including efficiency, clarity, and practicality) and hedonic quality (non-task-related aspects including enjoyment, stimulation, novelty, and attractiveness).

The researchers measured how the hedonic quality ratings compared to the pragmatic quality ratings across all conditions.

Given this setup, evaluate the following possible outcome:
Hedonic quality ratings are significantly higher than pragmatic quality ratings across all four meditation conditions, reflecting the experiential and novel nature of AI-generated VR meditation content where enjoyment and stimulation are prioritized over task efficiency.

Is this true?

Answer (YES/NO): NO